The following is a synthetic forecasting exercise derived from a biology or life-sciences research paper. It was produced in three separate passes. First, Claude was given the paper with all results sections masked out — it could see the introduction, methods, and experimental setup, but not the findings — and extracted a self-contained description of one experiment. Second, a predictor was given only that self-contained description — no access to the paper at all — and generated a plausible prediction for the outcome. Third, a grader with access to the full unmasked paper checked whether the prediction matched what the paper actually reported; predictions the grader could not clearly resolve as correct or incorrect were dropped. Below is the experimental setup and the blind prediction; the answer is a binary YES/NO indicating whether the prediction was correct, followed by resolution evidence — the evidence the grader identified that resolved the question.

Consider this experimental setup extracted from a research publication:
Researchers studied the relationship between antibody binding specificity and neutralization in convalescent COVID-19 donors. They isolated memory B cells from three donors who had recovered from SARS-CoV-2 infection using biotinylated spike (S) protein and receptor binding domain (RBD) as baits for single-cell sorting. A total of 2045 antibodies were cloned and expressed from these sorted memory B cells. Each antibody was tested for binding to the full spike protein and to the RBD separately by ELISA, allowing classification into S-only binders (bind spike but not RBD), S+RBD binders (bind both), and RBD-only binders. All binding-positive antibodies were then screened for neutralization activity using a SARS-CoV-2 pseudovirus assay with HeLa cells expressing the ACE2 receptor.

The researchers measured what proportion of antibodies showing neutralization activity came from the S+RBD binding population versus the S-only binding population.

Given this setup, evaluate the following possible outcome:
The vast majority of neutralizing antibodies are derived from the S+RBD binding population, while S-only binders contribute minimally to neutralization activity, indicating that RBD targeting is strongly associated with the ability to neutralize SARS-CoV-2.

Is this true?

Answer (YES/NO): NO